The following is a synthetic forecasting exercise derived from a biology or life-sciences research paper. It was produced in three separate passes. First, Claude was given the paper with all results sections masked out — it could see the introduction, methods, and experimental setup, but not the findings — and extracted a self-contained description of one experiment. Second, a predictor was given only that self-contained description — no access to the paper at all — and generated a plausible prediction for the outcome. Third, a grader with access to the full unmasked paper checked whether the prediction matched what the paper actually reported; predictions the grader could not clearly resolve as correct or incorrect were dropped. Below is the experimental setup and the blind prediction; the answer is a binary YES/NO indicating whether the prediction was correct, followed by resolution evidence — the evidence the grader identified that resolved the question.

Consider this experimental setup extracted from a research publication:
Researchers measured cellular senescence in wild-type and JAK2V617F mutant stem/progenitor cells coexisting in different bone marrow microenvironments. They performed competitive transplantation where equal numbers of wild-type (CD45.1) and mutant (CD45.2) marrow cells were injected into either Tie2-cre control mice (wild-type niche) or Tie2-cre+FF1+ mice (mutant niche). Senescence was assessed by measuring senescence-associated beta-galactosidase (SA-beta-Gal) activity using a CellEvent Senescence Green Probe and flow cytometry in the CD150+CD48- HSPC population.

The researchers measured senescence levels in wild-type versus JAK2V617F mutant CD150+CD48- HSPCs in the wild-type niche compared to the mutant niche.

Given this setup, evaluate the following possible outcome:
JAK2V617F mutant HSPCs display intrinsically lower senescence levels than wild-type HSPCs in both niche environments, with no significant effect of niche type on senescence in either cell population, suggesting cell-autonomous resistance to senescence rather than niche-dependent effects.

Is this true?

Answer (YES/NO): NO